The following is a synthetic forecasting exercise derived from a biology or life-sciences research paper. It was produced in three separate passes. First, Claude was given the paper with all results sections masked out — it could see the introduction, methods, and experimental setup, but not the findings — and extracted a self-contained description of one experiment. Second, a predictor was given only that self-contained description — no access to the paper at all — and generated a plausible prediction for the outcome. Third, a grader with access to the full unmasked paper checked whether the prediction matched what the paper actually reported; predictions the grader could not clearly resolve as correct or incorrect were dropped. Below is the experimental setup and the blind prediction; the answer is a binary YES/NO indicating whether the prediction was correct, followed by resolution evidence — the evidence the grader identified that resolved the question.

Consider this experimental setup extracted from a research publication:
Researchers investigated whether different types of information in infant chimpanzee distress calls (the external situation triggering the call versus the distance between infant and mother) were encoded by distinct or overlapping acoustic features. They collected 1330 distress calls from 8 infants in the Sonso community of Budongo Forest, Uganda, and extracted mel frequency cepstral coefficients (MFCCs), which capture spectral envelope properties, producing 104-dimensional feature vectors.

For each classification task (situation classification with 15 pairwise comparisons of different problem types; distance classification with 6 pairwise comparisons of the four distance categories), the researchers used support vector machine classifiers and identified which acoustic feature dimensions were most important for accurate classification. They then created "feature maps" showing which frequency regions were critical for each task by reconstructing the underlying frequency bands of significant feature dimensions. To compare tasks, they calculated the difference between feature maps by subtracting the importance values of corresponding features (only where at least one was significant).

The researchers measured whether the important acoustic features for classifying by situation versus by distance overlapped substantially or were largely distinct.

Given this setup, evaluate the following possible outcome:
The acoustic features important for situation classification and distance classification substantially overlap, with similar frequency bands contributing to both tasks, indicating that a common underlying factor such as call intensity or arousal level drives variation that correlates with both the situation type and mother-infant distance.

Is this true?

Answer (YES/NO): NO